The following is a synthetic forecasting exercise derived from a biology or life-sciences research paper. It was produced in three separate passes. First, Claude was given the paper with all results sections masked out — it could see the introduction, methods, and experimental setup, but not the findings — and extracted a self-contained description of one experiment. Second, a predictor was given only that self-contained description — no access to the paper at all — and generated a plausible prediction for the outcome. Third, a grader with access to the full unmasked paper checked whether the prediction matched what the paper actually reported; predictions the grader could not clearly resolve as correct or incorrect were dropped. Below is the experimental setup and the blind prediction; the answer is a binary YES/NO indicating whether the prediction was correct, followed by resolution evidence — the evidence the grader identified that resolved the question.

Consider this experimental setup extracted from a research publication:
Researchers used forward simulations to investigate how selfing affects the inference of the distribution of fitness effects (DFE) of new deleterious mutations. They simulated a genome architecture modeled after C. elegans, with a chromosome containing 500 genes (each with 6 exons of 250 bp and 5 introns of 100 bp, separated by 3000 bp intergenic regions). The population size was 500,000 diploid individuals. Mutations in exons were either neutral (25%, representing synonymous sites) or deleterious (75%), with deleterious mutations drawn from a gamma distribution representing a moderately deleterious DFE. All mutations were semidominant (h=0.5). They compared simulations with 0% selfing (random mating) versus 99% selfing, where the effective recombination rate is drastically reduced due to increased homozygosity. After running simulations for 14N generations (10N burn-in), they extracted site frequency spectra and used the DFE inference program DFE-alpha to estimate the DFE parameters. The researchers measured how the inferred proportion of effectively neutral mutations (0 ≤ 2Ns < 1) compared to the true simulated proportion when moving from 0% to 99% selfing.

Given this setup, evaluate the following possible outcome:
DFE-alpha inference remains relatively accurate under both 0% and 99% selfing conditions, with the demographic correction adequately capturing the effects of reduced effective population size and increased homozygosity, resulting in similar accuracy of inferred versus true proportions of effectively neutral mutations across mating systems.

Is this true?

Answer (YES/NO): NO